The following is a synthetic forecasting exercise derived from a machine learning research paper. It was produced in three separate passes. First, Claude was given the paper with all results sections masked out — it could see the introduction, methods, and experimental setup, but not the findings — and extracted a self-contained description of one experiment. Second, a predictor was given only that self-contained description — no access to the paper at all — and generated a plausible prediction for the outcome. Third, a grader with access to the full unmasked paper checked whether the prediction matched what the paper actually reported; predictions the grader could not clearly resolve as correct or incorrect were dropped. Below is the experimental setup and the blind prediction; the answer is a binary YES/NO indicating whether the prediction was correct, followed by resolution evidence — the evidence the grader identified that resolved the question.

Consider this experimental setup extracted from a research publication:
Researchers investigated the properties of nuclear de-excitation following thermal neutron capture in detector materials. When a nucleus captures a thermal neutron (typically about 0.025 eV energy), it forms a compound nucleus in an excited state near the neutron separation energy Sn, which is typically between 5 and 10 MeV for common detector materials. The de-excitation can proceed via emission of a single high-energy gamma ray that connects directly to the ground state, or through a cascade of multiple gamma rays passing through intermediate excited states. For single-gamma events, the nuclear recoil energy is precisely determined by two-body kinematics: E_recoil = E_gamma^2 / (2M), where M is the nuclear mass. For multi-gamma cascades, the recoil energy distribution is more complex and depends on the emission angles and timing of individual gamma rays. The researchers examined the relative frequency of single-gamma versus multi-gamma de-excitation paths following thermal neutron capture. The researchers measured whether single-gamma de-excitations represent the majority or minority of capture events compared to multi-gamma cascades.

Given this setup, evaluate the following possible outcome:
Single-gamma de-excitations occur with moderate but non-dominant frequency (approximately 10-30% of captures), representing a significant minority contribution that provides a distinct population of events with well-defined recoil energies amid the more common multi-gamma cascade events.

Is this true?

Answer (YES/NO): NO